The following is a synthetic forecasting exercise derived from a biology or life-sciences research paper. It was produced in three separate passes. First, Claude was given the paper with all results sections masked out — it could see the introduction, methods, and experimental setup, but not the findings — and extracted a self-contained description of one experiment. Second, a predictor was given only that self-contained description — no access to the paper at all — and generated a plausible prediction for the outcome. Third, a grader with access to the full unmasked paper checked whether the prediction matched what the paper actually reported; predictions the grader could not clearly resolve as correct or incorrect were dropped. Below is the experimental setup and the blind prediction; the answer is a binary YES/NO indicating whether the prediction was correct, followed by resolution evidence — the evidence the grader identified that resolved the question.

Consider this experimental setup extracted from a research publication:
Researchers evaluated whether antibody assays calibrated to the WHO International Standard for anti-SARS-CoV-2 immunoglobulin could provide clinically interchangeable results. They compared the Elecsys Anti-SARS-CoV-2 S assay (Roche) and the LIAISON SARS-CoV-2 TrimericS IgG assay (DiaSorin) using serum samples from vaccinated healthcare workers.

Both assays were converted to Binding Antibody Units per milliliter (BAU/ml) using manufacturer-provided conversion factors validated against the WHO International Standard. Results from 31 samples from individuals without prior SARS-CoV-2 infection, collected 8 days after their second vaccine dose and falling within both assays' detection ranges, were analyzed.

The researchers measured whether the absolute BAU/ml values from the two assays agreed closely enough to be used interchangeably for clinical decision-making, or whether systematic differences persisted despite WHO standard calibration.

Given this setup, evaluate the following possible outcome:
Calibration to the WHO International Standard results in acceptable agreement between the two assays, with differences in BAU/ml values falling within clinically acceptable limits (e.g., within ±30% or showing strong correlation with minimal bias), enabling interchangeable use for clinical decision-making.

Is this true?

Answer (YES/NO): NO